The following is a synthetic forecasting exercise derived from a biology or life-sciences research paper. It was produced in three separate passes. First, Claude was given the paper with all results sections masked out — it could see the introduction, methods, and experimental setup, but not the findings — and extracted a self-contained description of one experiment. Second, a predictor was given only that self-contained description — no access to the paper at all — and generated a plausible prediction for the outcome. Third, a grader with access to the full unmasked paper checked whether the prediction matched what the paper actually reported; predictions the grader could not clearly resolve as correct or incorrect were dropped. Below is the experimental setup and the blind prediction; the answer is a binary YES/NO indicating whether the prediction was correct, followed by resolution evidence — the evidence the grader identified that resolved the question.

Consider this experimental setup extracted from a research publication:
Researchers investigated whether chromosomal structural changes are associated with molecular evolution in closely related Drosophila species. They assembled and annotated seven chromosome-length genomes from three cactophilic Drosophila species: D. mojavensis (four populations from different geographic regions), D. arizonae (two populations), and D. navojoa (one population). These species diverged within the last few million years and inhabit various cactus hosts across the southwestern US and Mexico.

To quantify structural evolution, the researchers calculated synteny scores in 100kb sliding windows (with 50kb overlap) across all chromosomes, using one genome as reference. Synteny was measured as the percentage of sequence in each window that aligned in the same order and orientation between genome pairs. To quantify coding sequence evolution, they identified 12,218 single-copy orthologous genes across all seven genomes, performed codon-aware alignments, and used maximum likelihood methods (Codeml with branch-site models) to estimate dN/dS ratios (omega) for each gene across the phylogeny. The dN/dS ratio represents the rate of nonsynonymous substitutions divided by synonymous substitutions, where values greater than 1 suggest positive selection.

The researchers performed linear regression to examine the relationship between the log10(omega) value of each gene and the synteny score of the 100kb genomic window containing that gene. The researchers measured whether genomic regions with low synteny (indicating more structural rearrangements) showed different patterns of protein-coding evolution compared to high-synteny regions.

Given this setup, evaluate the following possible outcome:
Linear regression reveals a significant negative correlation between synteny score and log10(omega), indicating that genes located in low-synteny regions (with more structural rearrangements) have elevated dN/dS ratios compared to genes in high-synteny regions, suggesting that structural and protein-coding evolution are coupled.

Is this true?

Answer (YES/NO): YES